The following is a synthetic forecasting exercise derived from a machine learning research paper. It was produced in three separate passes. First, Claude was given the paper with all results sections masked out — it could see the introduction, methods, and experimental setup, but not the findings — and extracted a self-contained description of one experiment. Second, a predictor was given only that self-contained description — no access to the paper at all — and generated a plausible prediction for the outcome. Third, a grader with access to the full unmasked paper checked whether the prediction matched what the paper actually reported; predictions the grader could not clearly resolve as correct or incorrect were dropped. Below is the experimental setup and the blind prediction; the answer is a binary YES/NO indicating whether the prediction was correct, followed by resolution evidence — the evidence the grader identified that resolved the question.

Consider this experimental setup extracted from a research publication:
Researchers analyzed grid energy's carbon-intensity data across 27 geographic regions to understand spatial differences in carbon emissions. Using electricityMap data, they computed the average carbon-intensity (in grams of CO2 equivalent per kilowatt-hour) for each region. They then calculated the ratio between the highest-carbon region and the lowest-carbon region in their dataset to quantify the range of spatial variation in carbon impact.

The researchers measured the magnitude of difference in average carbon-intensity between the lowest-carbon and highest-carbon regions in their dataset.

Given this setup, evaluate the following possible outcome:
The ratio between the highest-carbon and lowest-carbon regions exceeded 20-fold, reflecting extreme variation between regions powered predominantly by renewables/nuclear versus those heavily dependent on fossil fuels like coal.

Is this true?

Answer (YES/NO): YES